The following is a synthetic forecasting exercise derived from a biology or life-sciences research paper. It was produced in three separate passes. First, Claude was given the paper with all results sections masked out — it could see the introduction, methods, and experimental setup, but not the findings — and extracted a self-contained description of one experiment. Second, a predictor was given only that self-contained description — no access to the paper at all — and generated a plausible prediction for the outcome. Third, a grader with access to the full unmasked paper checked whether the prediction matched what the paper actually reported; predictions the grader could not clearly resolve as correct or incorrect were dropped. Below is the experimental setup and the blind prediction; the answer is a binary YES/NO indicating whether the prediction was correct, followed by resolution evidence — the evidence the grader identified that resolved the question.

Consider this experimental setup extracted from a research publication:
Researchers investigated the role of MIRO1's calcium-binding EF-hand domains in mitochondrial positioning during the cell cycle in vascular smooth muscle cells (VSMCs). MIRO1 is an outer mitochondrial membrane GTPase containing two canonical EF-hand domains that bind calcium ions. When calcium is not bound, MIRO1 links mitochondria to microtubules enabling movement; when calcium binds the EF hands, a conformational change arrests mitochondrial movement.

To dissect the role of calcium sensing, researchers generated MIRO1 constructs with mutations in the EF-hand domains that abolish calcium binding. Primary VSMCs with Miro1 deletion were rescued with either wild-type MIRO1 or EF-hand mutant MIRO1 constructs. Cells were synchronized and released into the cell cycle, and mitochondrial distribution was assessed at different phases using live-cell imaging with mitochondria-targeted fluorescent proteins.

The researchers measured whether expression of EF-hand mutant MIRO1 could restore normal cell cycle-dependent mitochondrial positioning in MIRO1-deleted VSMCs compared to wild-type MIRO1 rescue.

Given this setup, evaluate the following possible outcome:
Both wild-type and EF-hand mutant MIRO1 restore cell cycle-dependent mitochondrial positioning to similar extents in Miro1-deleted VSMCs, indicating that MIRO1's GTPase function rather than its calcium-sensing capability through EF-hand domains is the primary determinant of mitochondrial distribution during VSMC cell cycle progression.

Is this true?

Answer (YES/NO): NO